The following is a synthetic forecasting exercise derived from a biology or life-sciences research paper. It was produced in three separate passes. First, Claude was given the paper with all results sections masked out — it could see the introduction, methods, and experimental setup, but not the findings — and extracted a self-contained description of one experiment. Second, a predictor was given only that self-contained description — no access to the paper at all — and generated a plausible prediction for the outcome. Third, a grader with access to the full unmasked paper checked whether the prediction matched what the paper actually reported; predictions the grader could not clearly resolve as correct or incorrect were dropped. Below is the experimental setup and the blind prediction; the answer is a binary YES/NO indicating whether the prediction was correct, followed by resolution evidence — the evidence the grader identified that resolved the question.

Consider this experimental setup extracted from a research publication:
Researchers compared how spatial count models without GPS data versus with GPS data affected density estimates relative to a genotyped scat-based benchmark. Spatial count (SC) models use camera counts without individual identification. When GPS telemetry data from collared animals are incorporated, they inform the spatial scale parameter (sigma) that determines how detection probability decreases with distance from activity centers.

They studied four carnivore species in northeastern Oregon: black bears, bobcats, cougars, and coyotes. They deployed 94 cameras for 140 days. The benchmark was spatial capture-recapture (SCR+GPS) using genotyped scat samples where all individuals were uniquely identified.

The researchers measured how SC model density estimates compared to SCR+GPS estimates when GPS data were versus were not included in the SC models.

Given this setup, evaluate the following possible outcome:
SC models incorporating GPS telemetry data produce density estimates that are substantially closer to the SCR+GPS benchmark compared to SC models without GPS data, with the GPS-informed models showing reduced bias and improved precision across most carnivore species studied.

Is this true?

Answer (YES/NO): NO